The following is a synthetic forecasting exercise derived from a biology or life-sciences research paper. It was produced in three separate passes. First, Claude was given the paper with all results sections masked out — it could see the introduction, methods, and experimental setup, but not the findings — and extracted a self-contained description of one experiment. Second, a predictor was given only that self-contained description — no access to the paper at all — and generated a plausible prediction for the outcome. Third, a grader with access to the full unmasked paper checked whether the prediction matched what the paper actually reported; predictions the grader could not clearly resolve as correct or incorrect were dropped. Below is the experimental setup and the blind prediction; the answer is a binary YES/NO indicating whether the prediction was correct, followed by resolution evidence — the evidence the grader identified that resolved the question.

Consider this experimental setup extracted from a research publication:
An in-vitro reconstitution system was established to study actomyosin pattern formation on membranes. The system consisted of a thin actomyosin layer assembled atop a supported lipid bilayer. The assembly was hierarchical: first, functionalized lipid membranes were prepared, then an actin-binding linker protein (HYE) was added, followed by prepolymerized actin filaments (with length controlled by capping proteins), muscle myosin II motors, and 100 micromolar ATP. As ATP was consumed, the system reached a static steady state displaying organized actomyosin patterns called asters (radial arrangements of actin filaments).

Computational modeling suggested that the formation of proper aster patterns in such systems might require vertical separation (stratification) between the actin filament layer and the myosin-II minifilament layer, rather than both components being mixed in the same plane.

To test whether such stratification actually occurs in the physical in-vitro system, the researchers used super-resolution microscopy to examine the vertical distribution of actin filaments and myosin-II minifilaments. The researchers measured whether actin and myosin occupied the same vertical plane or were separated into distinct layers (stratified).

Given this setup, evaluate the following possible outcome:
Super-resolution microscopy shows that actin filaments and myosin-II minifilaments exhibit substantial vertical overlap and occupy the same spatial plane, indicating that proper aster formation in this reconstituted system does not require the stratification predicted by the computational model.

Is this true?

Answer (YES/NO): NO